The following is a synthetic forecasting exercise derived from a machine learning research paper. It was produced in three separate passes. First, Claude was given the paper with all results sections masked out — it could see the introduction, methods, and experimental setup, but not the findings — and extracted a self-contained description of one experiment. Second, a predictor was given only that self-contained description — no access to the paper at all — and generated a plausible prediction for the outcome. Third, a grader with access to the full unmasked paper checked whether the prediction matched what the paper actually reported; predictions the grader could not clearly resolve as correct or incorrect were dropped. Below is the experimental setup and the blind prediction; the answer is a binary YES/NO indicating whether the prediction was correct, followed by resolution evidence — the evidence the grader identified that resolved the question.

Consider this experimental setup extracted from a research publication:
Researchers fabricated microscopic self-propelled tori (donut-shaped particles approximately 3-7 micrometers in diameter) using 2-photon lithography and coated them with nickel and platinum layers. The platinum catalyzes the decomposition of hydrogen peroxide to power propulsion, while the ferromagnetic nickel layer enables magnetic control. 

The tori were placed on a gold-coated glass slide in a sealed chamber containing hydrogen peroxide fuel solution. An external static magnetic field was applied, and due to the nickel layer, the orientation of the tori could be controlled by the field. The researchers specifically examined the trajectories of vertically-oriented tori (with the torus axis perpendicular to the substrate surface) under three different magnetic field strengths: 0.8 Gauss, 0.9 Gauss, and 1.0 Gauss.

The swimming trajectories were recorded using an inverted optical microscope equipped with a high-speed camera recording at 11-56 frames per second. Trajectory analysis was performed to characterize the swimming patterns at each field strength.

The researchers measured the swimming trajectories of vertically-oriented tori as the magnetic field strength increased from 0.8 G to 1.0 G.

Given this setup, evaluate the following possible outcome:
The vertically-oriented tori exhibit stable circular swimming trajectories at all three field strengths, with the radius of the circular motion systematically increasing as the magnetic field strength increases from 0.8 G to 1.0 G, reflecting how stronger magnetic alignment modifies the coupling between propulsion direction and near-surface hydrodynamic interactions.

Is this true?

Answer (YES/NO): NO